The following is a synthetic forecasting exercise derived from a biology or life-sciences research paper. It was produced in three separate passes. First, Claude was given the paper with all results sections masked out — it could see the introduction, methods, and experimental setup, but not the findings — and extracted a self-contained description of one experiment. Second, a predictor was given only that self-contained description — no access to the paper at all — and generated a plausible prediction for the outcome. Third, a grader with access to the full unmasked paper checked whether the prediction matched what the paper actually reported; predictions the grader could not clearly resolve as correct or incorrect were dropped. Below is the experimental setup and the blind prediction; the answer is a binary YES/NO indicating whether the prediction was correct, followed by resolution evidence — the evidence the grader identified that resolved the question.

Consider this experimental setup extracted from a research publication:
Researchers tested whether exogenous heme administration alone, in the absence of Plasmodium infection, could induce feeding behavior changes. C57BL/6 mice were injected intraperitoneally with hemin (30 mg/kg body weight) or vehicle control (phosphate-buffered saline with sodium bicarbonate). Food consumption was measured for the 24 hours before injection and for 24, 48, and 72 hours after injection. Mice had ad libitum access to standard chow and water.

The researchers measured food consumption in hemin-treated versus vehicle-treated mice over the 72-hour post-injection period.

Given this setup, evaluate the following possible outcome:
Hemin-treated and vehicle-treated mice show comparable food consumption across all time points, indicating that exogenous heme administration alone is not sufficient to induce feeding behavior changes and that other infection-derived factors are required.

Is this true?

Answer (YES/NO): NO